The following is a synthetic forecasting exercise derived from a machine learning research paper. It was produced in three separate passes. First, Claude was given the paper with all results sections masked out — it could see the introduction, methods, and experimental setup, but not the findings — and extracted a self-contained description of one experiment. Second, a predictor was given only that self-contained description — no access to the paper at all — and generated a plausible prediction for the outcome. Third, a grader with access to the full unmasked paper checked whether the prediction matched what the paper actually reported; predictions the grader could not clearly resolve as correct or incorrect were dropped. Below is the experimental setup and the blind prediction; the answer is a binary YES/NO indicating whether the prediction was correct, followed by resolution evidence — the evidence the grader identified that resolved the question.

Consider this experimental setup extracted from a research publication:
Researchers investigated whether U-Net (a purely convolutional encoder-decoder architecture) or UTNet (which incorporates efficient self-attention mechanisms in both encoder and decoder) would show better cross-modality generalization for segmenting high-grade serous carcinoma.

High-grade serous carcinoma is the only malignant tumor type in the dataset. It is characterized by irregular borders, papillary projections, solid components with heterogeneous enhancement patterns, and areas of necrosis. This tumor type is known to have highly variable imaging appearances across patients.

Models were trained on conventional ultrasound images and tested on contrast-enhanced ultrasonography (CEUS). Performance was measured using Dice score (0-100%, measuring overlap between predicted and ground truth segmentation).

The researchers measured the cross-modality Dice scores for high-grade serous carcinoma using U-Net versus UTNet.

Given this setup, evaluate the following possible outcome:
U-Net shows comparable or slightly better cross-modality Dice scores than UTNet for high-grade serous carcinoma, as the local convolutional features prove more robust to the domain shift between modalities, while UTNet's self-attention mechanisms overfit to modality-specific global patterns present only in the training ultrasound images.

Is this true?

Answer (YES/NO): NO